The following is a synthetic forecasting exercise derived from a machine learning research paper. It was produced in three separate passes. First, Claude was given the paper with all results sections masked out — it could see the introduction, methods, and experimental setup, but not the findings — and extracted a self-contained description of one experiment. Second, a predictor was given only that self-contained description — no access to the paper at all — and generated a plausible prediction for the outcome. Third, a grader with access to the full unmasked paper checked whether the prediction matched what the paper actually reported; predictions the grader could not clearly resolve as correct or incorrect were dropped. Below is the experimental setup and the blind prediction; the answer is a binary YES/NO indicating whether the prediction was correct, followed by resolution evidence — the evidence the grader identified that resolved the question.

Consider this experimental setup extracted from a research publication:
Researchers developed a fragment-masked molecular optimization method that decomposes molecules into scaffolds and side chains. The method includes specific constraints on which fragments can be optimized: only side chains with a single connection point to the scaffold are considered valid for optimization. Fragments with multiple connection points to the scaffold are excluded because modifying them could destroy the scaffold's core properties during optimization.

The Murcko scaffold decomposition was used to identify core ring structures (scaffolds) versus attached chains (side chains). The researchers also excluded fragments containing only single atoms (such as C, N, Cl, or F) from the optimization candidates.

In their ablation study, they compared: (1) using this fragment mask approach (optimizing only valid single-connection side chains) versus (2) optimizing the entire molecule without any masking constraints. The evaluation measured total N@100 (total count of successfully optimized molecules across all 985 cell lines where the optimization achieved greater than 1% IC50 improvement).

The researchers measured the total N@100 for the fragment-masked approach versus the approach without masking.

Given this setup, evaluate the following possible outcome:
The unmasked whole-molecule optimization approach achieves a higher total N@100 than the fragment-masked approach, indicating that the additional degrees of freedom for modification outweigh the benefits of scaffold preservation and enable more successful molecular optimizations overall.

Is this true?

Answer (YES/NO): NO